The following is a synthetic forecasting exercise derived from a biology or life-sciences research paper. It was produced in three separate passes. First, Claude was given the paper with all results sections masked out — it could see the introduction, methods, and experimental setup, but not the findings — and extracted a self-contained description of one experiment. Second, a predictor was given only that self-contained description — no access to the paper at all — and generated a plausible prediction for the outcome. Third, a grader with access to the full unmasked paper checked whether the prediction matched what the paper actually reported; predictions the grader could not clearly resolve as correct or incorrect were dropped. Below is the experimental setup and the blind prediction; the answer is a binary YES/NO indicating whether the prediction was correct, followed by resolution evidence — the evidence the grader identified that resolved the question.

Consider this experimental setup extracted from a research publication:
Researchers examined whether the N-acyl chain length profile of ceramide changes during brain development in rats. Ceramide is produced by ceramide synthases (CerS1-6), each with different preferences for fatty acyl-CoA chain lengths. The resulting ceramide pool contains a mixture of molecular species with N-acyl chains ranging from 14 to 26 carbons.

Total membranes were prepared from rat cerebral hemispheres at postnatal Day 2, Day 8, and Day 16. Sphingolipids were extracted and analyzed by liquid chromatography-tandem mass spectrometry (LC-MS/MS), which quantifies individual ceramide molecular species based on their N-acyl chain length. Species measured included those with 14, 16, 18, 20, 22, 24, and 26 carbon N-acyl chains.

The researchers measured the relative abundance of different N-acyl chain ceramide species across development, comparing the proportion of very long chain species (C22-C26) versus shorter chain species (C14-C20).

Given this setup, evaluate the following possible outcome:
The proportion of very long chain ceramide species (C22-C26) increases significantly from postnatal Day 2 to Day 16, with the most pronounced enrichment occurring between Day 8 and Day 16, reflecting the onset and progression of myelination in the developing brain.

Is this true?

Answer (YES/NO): NO